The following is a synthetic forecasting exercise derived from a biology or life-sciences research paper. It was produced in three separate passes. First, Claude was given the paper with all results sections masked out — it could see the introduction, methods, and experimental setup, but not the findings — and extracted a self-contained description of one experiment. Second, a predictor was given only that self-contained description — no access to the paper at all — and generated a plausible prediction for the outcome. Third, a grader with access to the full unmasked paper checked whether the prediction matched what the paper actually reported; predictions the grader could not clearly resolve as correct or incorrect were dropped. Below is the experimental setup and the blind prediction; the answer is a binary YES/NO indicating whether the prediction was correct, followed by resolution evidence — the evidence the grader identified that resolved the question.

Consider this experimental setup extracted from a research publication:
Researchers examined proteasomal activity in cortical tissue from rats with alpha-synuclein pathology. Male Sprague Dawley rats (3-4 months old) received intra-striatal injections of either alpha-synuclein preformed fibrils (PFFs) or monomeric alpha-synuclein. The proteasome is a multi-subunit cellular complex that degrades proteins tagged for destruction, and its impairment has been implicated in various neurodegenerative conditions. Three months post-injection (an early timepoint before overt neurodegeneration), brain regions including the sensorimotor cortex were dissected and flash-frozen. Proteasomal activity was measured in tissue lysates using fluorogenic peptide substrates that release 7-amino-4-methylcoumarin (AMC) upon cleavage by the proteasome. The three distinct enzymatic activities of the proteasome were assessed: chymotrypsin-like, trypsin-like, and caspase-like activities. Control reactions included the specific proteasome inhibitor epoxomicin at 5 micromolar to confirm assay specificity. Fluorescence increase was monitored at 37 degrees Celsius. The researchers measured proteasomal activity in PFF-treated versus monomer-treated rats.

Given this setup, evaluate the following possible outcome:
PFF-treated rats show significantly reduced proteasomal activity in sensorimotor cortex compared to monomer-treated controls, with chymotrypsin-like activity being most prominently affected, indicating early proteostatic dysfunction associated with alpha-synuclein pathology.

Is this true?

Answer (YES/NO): NO